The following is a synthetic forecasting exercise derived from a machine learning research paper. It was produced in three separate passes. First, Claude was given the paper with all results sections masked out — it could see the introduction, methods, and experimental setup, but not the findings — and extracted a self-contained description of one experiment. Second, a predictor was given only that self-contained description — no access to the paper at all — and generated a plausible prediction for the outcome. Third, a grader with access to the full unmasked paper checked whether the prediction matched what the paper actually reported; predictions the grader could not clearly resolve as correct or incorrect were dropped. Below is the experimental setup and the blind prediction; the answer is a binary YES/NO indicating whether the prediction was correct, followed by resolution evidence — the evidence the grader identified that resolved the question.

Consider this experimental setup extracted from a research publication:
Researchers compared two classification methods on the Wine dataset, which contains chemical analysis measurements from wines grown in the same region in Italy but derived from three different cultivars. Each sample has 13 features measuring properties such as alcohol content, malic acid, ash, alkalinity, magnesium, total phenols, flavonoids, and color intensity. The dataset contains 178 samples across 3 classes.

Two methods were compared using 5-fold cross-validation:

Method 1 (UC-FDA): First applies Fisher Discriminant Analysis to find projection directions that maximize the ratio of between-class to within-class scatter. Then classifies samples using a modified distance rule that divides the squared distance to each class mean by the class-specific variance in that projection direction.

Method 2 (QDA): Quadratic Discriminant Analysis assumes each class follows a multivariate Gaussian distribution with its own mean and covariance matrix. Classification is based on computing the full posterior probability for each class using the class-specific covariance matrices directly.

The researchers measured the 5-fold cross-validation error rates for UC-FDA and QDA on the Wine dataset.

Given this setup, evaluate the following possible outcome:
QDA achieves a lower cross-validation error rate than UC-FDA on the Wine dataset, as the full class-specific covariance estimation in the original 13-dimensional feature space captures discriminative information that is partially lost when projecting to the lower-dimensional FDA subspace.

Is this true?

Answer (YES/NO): YES